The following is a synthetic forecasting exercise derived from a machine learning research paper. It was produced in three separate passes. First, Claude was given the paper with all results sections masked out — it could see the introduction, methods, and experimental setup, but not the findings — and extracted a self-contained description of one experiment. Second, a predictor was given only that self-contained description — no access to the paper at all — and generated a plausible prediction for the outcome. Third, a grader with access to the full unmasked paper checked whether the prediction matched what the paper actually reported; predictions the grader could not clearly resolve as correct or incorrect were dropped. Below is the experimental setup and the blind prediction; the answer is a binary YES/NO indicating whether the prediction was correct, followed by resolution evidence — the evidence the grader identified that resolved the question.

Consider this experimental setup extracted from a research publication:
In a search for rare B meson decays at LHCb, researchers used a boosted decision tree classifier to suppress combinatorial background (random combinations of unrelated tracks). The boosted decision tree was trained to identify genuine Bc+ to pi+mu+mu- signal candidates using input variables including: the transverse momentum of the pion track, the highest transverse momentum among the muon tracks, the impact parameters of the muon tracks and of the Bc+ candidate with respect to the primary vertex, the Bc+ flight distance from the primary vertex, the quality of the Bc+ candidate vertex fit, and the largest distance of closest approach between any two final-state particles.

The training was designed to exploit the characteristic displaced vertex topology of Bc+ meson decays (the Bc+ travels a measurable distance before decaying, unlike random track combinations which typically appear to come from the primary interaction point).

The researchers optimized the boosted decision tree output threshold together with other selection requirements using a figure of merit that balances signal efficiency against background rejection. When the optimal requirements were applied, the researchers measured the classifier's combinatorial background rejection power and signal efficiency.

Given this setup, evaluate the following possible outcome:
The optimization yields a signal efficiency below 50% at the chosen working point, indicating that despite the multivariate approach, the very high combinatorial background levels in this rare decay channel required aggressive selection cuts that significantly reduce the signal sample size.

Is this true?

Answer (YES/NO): NO